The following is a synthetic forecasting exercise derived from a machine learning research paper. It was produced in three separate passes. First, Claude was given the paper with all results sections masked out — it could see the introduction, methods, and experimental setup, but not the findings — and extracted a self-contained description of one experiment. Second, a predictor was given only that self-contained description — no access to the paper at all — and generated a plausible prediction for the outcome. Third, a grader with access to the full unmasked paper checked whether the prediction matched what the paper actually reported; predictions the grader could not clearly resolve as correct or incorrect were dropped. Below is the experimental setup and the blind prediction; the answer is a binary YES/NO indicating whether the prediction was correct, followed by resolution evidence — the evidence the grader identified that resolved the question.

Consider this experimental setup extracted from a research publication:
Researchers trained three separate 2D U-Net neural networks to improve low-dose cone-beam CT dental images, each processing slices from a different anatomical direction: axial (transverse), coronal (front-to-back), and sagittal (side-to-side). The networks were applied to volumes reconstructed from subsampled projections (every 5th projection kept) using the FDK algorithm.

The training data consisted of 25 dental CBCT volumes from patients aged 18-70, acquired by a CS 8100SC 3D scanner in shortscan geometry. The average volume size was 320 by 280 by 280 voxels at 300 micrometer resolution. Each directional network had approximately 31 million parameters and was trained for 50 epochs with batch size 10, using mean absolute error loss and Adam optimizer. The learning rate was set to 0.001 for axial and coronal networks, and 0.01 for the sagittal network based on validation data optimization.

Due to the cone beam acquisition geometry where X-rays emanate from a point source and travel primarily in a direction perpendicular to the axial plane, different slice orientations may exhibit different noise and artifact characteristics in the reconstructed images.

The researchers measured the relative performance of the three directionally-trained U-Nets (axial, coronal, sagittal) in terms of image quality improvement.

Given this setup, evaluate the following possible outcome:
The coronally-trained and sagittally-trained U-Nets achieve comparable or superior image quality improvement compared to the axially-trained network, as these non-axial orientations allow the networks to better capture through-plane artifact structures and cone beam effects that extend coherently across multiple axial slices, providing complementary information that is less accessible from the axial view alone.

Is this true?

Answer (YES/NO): NO